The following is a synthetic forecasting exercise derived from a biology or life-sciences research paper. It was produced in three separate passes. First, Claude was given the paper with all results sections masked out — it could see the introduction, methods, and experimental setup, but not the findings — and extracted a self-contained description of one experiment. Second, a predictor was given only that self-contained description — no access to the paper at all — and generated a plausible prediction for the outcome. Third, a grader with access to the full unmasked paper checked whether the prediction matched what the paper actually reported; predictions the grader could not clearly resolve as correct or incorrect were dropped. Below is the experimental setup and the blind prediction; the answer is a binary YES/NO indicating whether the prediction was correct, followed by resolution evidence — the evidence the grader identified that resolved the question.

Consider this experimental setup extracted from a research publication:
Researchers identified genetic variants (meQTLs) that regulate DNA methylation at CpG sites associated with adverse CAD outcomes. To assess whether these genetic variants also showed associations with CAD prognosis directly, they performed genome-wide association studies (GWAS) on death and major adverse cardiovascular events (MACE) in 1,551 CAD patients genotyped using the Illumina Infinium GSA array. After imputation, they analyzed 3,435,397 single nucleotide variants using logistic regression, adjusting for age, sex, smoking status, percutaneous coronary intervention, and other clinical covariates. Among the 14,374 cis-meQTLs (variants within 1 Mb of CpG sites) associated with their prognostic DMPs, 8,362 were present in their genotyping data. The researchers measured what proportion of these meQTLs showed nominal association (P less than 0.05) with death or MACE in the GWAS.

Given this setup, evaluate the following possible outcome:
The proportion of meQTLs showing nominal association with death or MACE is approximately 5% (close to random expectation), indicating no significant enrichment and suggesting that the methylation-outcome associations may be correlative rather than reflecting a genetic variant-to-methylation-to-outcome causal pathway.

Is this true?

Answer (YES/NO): YES